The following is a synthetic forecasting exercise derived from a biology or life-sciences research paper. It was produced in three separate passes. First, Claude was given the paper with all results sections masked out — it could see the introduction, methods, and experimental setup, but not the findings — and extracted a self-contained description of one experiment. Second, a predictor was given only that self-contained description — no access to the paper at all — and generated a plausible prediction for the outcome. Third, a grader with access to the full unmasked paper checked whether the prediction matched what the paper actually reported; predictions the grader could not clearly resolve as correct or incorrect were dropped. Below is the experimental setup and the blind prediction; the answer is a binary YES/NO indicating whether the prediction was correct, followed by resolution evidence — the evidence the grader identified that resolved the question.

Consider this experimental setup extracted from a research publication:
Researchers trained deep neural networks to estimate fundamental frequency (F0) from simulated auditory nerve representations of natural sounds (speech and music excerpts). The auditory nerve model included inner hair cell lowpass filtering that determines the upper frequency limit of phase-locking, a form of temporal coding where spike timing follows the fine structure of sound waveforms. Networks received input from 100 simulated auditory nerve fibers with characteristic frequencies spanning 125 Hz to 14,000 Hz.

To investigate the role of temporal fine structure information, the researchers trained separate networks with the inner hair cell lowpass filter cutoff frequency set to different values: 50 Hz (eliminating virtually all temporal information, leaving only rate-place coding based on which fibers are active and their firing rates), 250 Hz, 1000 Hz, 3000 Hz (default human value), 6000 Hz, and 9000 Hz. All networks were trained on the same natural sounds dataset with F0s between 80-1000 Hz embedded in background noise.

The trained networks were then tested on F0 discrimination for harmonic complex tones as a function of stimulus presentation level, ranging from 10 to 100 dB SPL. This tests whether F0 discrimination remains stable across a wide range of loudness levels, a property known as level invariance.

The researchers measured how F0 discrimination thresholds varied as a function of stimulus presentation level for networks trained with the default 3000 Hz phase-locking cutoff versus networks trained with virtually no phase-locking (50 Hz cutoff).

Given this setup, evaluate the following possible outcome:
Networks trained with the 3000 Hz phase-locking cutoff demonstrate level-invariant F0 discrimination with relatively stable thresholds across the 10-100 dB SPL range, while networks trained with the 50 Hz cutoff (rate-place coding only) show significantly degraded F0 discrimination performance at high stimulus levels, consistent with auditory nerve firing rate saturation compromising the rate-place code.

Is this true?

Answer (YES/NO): YES